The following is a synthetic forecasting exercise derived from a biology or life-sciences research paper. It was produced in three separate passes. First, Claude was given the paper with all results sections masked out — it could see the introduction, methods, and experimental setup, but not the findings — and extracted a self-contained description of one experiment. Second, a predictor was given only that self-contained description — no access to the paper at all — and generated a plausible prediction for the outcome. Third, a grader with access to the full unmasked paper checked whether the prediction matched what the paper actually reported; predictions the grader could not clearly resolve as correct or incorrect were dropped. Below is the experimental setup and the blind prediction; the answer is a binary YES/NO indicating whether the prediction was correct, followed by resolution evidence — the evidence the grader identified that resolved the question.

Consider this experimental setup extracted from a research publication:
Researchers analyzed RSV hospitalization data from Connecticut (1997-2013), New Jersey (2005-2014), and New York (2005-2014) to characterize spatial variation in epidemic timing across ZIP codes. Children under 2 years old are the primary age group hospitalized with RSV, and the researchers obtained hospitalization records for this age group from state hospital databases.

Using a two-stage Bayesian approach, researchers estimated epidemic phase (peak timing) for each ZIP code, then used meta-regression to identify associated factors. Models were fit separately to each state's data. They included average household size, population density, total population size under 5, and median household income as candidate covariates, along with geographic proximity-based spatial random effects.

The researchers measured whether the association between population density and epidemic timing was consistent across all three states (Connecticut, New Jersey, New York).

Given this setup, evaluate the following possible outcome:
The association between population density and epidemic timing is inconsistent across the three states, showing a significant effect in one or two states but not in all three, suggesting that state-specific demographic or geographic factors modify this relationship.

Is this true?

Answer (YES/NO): NO